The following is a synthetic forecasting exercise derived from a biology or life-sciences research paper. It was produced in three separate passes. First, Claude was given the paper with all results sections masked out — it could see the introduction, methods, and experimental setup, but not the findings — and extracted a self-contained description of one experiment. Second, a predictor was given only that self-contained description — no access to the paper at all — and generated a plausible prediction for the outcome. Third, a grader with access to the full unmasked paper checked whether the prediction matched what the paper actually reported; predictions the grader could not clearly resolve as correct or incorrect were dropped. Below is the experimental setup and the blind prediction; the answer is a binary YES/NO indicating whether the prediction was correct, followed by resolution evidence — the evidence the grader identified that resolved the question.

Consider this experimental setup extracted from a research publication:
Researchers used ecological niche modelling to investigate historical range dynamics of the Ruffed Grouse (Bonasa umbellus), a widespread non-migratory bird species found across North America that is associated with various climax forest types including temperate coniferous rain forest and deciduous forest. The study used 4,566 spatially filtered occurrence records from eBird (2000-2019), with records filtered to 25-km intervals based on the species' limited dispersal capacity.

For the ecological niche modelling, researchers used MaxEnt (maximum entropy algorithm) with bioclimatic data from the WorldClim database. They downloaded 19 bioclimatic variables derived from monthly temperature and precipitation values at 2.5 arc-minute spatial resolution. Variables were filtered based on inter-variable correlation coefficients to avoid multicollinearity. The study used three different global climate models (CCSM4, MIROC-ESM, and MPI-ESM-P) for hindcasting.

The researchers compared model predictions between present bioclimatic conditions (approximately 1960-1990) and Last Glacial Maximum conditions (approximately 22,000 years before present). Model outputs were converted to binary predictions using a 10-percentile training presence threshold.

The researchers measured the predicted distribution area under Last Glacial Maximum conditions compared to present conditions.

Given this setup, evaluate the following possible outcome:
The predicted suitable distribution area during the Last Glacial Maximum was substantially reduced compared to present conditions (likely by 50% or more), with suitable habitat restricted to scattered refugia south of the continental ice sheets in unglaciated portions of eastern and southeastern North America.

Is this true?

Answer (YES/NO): NO